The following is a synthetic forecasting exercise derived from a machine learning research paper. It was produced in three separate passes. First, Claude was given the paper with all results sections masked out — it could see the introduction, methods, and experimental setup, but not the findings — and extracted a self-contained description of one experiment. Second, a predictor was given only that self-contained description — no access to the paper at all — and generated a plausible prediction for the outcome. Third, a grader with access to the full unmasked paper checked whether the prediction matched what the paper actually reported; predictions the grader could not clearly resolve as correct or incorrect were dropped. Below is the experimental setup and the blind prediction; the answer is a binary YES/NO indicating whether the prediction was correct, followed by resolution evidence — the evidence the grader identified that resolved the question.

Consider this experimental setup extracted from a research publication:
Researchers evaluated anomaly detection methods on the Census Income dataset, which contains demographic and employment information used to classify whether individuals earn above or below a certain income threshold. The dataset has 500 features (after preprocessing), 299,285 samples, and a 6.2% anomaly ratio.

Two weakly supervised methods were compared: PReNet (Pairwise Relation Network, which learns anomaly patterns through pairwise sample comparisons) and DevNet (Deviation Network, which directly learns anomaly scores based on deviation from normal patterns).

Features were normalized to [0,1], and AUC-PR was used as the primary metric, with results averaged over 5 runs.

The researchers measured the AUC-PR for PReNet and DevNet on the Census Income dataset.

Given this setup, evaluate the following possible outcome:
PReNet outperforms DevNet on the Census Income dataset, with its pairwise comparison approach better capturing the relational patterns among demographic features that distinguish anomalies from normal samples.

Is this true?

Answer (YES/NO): NO